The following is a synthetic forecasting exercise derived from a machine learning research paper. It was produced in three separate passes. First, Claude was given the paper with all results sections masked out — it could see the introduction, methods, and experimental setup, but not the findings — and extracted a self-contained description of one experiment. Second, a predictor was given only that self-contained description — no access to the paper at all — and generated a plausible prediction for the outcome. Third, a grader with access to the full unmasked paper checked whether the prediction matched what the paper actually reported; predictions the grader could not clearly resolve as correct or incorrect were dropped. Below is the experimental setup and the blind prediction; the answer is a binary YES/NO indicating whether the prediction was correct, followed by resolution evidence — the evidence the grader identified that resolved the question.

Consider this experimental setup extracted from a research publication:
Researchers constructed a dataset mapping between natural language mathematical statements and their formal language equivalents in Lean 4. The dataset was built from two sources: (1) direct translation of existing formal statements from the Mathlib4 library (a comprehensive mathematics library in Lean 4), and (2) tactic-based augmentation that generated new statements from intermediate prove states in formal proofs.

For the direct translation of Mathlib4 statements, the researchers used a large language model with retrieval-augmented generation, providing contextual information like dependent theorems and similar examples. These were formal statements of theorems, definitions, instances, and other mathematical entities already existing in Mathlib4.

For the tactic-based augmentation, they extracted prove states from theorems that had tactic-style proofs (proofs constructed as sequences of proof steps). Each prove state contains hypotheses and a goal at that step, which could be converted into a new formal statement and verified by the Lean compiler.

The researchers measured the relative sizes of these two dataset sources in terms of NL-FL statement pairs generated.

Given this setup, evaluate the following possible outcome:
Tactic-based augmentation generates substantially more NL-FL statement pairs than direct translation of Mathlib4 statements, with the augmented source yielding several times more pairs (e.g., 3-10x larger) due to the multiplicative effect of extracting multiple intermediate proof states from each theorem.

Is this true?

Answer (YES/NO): NO